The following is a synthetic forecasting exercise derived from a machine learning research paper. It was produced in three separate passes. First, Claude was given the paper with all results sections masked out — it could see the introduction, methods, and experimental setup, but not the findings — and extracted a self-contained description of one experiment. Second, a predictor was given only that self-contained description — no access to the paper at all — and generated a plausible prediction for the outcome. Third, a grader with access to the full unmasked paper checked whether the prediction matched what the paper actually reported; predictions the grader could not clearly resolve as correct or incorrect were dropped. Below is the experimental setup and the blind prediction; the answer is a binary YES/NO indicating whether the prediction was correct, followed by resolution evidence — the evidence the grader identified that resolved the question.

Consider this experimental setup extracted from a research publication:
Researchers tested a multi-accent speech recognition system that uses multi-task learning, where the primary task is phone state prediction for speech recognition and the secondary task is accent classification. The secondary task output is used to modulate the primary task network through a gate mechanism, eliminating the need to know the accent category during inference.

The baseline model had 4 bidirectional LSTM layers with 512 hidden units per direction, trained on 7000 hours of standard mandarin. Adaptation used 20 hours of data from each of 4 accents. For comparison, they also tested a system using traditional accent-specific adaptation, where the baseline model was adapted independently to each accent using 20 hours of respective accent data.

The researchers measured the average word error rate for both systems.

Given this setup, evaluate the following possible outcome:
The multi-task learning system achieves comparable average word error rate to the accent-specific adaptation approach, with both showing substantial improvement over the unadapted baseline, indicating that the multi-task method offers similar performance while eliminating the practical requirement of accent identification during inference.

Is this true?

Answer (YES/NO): NO